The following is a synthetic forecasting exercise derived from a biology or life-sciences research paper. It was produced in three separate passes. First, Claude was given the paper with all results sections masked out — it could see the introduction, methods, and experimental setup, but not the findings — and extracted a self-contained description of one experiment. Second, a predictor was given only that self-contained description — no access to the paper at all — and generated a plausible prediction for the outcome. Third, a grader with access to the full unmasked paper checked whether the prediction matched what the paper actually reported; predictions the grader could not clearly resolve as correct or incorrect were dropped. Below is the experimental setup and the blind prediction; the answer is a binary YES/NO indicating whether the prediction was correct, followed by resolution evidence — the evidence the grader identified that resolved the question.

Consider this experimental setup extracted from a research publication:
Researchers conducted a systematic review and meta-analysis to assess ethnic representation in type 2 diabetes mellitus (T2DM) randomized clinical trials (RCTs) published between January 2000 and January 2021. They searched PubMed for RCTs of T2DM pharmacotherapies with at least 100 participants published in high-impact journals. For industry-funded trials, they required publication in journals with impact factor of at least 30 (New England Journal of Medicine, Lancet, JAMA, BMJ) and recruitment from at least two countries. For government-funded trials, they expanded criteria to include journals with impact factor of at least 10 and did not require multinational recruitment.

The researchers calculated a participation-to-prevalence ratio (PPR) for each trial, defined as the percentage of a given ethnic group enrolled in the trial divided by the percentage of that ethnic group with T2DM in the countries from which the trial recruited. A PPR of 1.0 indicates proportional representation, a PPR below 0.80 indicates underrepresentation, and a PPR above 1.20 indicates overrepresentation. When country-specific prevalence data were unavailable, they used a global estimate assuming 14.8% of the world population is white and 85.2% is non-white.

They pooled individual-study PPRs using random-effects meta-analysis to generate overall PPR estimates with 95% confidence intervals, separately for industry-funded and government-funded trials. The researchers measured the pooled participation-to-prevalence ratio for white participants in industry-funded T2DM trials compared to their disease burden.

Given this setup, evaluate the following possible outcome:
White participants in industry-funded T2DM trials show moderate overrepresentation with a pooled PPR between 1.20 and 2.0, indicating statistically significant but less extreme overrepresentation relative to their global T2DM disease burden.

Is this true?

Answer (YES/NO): NO